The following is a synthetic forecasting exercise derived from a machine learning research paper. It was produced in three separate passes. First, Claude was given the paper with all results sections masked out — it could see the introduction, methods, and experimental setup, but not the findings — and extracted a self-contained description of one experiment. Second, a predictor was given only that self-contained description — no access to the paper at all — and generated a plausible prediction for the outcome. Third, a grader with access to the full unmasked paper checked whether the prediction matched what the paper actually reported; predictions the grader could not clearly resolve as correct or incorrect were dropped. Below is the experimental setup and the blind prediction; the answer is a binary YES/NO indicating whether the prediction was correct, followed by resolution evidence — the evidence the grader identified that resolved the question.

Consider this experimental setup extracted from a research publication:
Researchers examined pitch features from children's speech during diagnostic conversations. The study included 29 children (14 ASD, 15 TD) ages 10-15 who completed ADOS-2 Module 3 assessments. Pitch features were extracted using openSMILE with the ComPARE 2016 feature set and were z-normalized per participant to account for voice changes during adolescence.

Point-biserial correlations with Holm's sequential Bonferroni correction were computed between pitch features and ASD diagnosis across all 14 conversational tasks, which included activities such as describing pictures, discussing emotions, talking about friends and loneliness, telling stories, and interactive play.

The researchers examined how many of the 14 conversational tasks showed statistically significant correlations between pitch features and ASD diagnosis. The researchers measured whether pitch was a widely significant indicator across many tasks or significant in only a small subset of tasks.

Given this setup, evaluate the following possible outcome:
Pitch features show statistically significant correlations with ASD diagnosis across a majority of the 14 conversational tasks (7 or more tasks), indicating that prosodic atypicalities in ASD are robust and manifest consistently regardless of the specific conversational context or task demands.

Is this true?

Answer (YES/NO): NO